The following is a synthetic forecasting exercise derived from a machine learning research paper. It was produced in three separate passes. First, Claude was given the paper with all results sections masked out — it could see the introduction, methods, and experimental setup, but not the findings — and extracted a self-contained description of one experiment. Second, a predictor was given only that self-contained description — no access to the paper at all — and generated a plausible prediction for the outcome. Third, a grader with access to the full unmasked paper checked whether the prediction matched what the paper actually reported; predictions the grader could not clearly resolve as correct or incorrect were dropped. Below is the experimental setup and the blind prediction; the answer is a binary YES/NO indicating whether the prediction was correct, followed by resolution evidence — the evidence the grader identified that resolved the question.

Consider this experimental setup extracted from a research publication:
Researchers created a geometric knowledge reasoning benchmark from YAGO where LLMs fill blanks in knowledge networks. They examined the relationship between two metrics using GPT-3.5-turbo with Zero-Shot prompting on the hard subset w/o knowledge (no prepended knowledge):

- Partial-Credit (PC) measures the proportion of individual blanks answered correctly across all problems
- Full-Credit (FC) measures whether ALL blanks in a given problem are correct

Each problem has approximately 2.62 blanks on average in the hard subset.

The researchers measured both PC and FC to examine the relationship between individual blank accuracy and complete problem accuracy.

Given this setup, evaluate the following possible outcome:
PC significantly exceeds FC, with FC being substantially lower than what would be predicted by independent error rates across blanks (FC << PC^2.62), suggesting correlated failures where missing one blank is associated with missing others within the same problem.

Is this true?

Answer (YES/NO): NO